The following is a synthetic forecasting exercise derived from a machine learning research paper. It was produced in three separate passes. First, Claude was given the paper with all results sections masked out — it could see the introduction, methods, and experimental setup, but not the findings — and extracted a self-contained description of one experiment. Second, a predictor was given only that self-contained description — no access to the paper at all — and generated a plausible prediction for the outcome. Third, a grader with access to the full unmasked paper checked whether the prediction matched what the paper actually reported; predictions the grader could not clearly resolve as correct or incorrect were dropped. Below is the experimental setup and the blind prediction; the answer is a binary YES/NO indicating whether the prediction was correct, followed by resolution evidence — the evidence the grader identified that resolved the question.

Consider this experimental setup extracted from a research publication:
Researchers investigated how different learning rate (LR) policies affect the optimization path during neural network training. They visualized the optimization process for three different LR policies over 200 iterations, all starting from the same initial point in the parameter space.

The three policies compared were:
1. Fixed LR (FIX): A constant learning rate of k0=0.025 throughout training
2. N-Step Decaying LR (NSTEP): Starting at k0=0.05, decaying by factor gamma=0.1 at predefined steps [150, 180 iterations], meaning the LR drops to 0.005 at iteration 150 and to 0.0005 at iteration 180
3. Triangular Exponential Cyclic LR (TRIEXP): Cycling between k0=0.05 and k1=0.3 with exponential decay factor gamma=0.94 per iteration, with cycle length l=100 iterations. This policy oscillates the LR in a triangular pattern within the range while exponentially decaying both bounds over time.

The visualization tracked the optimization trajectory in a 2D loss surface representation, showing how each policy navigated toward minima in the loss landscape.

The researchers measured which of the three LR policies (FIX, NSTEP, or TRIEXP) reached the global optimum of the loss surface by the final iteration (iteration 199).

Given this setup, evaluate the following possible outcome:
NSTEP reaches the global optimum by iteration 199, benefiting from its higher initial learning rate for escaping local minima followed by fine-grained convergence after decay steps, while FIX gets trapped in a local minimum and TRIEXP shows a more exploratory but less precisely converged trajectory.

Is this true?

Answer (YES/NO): YES